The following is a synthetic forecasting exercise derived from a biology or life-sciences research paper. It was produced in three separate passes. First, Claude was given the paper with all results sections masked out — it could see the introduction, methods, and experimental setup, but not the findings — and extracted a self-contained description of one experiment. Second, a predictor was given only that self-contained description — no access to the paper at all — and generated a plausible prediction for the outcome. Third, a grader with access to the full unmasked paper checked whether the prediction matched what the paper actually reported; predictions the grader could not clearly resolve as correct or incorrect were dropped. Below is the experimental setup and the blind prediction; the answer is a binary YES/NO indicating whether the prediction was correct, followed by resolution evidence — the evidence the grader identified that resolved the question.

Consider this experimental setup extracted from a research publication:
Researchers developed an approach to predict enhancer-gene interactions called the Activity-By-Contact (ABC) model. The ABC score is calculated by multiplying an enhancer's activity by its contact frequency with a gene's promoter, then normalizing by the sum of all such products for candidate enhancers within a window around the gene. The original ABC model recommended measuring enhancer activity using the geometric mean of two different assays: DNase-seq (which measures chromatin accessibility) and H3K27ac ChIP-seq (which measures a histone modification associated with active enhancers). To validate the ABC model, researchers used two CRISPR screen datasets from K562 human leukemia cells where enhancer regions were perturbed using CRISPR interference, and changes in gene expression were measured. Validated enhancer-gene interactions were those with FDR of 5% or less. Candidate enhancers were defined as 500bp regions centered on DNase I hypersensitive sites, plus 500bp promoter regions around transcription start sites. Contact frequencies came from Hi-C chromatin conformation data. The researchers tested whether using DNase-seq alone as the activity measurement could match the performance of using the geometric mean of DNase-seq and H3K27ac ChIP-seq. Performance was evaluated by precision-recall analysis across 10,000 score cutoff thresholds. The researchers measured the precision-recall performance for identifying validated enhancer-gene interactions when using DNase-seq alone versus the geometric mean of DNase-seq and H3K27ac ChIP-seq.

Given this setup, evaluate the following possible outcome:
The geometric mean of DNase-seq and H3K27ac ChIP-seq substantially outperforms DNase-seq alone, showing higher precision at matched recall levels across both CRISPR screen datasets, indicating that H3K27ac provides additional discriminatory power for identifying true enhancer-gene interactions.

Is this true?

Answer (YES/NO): NO